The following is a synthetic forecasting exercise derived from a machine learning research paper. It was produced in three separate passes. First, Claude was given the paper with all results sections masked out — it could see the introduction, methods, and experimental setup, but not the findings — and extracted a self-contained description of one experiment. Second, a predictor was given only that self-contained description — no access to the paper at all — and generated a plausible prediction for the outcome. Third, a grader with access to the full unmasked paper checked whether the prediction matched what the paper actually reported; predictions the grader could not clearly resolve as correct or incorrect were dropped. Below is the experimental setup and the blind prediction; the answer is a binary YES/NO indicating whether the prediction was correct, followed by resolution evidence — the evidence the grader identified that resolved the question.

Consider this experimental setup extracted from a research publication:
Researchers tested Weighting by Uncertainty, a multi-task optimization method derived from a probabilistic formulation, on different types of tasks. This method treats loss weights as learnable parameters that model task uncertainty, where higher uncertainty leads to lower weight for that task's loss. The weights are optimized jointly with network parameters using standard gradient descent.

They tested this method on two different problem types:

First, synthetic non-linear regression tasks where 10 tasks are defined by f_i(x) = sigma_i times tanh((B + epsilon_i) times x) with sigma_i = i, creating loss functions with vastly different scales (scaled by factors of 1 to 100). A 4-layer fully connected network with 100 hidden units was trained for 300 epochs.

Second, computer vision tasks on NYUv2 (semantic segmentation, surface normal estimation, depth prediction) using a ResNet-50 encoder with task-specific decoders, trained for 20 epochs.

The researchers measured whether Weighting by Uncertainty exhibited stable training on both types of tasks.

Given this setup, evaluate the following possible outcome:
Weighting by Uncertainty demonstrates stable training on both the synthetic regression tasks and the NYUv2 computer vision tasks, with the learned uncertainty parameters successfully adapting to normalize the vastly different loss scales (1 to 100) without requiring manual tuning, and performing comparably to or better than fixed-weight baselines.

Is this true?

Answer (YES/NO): NO